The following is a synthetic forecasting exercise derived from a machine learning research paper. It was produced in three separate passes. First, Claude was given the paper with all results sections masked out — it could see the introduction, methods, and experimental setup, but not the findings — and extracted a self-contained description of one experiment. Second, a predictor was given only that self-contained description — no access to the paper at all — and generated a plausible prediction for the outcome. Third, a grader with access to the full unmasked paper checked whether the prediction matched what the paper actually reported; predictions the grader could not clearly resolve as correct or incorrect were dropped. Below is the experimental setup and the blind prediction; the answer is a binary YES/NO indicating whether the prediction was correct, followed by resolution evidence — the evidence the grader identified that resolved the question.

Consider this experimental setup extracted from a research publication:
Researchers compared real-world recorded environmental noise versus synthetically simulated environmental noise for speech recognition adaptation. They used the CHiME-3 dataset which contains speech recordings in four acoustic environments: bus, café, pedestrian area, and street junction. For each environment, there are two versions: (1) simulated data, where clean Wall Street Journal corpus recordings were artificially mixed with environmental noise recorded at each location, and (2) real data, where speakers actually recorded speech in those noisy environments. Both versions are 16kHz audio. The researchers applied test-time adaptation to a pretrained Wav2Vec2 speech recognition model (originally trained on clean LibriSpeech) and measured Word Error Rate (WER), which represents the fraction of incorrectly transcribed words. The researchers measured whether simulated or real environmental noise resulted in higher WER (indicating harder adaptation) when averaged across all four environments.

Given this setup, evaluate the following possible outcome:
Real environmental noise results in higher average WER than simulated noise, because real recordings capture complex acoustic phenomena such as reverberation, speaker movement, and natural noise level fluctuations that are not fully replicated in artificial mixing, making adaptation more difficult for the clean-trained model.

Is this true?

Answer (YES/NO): YES